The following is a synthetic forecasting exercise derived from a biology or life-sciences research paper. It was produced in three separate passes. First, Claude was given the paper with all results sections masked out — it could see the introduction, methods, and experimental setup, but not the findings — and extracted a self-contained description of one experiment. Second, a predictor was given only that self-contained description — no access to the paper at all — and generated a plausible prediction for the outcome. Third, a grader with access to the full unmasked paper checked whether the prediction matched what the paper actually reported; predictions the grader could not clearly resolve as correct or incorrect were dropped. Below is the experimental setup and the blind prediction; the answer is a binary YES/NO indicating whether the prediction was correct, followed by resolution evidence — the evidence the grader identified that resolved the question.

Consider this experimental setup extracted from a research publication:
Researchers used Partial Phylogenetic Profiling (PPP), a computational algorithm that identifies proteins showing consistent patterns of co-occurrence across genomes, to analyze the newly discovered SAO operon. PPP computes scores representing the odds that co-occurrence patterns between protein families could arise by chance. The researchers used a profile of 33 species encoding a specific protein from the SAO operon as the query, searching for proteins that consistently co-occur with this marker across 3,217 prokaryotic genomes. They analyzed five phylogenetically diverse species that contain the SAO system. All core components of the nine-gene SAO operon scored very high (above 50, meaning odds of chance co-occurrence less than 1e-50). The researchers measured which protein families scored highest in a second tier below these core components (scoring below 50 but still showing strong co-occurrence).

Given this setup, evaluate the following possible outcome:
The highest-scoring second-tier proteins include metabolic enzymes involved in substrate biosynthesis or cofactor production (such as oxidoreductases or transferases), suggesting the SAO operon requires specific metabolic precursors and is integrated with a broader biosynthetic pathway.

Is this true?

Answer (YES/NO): NO